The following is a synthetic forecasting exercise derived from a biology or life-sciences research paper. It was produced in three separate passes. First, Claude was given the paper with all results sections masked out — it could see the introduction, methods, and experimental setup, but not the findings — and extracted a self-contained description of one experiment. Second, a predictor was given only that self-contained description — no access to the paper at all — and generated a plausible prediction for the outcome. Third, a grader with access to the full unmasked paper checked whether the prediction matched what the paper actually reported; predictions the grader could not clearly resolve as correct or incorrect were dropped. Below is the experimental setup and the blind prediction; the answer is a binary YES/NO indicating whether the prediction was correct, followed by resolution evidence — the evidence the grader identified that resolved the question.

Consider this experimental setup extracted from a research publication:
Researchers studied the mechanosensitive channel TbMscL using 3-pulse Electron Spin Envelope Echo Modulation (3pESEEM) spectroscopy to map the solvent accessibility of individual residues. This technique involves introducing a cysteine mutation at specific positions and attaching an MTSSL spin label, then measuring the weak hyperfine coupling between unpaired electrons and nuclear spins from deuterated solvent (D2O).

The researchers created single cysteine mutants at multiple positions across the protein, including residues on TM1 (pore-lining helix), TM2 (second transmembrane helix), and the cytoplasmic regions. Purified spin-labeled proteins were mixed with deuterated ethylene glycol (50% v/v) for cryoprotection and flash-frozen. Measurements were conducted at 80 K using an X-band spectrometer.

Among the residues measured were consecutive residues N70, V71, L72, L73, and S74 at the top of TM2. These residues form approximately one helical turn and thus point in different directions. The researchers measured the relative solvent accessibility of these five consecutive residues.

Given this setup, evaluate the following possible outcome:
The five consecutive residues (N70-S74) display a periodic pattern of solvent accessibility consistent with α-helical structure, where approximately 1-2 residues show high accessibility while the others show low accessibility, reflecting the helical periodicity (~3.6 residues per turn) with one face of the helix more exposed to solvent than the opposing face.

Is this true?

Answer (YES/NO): YES